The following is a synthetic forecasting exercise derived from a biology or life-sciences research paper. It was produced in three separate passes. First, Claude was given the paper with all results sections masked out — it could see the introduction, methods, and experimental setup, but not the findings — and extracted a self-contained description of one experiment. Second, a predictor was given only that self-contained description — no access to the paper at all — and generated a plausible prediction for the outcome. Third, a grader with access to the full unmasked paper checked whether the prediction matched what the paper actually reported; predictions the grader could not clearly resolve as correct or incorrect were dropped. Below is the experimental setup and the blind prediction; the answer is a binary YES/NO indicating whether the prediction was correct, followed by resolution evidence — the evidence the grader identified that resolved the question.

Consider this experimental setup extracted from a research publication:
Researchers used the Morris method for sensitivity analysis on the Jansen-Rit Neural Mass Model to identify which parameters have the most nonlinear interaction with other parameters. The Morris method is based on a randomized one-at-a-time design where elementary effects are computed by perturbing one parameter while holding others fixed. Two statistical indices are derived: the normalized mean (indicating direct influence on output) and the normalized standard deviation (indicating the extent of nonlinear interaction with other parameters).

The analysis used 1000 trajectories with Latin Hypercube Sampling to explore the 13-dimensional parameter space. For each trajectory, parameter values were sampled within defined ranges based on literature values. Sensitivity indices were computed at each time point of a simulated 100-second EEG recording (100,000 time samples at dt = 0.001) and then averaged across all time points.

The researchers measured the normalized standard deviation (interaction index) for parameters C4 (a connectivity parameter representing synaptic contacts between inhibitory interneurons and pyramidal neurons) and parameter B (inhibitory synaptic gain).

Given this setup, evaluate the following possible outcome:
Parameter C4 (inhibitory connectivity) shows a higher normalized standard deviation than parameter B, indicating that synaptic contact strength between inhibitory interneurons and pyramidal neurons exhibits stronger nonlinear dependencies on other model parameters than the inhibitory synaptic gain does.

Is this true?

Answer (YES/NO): YES